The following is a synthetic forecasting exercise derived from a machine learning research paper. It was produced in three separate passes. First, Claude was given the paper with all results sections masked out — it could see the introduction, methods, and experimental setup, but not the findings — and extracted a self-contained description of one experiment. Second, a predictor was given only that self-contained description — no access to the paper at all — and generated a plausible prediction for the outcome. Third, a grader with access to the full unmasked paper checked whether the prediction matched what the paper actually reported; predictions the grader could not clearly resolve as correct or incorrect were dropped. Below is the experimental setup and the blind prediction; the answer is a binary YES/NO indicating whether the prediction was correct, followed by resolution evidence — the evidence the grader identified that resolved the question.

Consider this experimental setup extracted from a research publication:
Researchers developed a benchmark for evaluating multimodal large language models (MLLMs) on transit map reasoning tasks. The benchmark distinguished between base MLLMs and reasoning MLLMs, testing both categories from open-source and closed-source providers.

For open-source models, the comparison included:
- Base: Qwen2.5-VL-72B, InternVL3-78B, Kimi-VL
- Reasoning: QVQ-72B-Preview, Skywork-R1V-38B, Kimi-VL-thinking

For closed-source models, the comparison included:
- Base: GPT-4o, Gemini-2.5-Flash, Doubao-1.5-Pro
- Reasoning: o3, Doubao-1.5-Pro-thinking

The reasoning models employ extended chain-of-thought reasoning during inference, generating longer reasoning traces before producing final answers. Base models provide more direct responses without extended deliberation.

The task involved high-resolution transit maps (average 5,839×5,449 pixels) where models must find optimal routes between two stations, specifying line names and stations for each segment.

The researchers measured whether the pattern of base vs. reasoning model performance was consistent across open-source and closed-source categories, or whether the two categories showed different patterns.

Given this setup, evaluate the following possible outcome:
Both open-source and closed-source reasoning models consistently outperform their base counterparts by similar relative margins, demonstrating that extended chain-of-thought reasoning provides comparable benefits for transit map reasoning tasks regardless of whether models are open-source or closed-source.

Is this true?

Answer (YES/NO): NO